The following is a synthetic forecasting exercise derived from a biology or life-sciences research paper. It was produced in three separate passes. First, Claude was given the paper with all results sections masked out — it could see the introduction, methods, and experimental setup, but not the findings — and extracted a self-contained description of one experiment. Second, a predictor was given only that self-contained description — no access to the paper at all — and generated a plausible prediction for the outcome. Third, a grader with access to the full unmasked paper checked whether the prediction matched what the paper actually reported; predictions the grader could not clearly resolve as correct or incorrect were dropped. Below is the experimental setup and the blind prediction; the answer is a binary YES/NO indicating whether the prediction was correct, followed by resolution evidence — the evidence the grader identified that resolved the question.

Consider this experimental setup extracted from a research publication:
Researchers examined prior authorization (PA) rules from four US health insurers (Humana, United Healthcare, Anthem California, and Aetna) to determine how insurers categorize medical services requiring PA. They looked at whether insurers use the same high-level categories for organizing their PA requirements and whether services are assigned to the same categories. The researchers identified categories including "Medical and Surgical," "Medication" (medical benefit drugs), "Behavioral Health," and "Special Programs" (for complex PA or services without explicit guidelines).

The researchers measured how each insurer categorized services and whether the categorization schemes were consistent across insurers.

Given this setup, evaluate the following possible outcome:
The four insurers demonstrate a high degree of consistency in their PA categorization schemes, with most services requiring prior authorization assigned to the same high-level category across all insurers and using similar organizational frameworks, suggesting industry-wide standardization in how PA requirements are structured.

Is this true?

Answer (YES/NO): NO